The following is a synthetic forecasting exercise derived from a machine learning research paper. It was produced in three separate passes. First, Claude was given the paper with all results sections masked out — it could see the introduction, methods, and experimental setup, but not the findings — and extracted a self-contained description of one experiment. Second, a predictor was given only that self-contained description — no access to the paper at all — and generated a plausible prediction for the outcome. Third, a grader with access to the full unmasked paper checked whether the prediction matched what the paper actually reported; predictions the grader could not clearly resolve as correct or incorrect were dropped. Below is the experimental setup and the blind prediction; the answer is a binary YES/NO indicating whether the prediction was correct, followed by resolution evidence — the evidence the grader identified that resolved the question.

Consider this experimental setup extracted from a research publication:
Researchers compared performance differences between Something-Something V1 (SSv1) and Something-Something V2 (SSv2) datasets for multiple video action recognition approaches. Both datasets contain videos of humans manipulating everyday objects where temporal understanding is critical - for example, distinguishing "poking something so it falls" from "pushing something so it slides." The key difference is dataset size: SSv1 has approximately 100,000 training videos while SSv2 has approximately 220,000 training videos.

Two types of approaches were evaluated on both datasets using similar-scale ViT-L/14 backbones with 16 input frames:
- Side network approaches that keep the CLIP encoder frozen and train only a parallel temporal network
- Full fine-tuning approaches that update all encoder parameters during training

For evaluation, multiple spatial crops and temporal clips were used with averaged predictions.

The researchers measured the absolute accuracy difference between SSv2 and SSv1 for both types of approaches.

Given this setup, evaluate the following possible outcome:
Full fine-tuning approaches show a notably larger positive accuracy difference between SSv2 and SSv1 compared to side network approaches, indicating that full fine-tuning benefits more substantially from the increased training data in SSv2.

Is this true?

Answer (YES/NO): YES